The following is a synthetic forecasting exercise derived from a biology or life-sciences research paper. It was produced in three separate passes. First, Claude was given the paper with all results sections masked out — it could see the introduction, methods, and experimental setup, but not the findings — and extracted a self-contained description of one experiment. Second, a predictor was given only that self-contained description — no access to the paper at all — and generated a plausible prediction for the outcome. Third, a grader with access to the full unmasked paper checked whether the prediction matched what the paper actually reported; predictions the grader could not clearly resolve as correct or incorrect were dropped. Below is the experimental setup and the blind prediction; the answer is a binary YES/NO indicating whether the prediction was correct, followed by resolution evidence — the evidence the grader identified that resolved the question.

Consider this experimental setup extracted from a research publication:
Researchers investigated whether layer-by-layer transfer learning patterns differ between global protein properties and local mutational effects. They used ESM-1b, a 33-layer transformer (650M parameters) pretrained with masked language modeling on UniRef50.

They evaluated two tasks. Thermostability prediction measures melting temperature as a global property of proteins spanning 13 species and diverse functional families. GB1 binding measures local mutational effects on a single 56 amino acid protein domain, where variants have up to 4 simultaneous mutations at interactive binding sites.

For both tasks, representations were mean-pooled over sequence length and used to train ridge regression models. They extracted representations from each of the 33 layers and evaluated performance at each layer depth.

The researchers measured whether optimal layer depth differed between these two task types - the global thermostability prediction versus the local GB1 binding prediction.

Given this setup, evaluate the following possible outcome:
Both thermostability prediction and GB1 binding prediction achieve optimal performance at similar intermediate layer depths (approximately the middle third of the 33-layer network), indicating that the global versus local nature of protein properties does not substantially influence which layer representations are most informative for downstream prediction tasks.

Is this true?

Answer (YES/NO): NO